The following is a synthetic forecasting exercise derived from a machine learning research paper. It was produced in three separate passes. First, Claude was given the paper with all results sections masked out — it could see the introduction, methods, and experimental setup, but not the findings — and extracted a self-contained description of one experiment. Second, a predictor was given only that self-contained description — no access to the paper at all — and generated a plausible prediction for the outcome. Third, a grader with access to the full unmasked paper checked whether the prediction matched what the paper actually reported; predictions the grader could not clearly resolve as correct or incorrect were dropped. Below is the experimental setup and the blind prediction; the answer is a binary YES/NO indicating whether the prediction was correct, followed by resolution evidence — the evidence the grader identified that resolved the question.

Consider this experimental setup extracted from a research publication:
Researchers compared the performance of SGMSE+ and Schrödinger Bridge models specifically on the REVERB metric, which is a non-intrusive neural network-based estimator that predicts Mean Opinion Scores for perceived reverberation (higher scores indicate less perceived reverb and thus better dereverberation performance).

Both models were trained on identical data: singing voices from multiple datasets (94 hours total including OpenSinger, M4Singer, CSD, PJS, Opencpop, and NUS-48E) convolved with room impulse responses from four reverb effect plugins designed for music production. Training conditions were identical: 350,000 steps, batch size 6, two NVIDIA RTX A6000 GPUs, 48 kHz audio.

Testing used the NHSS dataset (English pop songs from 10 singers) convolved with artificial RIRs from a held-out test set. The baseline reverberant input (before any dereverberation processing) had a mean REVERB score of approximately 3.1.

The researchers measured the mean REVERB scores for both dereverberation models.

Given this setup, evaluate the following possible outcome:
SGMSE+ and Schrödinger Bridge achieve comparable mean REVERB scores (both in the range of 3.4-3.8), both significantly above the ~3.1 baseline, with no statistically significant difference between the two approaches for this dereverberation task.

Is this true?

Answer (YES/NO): NO